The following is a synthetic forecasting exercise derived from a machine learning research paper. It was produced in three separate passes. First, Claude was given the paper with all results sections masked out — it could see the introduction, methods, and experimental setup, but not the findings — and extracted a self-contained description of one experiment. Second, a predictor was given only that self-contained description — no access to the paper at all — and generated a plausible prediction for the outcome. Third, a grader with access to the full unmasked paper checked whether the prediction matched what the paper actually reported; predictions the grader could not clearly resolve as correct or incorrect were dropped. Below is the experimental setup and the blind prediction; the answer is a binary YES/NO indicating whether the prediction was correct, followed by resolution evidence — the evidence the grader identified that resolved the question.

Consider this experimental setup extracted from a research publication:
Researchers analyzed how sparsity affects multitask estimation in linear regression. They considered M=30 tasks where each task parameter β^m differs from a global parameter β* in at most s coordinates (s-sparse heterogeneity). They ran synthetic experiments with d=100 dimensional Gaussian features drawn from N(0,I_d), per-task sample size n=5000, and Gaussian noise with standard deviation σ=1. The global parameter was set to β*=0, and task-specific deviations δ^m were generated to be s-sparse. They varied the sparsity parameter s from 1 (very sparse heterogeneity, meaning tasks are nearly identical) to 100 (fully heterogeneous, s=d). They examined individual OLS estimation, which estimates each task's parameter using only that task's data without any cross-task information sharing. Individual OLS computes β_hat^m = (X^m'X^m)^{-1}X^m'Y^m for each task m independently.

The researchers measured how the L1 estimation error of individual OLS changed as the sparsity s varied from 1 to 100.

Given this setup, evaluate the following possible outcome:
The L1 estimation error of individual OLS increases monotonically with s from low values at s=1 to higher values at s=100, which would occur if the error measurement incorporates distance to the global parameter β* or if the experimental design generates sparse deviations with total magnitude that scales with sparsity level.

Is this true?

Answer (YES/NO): NO